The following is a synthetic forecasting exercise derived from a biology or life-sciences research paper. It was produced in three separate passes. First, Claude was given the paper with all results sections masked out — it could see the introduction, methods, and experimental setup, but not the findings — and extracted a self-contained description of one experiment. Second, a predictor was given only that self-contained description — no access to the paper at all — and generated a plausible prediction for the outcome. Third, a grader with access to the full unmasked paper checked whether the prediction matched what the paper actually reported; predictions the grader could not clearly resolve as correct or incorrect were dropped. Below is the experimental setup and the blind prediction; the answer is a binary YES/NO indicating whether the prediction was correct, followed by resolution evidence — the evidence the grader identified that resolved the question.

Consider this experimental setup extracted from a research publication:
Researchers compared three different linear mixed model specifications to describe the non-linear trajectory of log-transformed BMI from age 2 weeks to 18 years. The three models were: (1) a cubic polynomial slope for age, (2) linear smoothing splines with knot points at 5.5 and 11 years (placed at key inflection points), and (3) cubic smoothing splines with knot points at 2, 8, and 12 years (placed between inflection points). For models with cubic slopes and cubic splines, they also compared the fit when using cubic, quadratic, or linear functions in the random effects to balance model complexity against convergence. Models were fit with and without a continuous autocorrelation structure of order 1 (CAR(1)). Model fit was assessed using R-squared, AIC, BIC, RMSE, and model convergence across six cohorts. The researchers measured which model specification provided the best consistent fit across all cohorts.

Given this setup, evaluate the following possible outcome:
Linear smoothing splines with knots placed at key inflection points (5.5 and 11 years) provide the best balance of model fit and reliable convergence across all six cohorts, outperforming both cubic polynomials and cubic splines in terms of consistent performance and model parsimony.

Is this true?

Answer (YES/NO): NO